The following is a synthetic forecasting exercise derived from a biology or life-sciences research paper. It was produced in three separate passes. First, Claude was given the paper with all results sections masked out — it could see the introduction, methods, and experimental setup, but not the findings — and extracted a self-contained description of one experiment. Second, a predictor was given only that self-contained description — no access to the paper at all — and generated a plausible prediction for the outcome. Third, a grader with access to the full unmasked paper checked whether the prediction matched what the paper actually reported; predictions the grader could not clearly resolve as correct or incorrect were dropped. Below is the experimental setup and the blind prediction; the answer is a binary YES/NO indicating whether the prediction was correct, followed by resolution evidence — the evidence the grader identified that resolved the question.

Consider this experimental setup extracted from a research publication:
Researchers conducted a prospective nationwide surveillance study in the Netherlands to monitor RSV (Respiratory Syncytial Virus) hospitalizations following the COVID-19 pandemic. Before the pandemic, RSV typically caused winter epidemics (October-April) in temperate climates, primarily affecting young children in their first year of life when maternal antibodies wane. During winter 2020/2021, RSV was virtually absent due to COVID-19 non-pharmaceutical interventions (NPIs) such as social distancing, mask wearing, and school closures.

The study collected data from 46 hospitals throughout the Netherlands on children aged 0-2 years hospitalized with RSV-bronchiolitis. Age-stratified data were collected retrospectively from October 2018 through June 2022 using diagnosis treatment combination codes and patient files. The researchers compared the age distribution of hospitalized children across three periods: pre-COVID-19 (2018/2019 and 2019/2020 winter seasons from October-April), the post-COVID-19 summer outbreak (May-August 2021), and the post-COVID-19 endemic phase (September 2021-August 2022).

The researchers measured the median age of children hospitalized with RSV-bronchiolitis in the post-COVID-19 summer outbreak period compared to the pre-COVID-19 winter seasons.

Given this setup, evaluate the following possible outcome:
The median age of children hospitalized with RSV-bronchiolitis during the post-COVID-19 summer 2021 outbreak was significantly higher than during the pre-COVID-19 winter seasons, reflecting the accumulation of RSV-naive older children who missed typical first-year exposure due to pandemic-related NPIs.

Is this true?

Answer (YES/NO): YES